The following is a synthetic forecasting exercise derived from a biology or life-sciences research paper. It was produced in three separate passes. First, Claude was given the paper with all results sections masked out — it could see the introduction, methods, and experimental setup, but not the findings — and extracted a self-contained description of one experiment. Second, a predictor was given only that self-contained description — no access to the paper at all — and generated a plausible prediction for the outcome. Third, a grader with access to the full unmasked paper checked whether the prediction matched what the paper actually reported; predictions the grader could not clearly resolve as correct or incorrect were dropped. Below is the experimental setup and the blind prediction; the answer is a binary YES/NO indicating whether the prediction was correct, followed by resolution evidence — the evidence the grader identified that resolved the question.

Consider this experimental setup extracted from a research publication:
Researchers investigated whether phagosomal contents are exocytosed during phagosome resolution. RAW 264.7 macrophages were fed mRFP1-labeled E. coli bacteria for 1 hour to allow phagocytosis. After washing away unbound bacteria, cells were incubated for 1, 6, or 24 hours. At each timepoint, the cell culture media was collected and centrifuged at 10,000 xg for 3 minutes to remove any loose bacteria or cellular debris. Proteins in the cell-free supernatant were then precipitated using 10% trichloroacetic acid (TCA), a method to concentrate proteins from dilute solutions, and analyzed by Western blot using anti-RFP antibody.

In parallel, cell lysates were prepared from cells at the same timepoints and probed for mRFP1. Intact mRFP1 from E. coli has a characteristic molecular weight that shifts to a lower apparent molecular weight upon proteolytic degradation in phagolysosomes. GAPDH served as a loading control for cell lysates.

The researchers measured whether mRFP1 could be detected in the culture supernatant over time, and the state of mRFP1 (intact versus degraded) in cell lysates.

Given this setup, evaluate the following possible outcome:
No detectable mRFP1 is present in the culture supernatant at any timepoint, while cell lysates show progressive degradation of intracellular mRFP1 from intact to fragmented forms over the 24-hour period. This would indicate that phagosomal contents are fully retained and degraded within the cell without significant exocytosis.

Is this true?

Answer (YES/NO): NO